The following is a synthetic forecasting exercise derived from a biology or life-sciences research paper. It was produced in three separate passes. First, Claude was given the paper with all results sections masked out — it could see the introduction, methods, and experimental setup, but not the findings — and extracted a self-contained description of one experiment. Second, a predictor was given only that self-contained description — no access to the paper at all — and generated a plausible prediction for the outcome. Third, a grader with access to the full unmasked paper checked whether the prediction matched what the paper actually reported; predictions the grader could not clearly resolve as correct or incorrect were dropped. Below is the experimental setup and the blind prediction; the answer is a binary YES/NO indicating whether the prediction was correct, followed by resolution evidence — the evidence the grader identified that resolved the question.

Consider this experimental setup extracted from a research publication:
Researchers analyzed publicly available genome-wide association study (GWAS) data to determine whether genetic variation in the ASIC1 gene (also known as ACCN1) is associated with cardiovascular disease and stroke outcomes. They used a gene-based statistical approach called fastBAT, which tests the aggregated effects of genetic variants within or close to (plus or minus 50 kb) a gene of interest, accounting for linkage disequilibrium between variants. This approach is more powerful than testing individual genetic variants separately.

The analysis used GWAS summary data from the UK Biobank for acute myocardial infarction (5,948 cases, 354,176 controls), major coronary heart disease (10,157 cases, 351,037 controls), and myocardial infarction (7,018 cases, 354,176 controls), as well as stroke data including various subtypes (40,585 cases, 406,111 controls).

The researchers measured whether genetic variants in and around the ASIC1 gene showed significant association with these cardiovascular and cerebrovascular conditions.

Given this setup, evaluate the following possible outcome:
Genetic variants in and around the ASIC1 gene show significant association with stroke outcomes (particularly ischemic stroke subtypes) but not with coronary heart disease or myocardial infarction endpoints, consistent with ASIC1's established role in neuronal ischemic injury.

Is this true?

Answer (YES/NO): NO